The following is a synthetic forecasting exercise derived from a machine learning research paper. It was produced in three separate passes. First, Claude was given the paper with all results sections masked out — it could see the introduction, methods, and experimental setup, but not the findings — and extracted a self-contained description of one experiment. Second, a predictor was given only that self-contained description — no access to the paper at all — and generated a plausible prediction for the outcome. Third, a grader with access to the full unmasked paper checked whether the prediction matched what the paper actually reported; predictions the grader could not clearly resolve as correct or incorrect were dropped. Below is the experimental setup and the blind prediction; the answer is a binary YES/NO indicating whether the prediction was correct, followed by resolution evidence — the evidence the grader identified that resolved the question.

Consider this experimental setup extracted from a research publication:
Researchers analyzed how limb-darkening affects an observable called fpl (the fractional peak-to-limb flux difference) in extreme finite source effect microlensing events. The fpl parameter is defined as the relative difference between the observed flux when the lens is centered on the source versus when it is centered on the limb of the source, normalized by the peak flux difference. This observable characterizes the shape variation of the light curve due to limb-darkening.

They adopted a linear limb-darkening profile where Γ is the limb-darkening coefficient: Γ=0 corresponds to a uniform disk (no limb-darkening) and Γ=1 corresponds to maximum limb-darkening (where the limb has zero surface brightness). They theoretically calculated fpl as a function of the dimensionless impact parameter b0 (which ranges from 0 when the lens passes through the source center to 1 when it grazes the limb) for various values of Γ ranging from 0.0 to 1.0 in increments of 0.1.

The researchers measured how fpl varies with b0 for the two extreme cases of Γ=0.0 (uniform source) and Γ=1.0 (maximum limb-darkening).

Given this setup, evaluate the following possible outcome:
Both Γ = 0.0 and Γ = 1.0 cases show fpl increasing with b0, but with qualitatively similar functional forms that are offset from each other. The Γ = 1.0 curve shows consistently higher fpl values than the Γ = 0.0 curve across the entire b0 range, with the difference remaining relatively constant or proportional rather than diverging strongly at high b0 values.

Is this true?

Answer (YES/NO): NO